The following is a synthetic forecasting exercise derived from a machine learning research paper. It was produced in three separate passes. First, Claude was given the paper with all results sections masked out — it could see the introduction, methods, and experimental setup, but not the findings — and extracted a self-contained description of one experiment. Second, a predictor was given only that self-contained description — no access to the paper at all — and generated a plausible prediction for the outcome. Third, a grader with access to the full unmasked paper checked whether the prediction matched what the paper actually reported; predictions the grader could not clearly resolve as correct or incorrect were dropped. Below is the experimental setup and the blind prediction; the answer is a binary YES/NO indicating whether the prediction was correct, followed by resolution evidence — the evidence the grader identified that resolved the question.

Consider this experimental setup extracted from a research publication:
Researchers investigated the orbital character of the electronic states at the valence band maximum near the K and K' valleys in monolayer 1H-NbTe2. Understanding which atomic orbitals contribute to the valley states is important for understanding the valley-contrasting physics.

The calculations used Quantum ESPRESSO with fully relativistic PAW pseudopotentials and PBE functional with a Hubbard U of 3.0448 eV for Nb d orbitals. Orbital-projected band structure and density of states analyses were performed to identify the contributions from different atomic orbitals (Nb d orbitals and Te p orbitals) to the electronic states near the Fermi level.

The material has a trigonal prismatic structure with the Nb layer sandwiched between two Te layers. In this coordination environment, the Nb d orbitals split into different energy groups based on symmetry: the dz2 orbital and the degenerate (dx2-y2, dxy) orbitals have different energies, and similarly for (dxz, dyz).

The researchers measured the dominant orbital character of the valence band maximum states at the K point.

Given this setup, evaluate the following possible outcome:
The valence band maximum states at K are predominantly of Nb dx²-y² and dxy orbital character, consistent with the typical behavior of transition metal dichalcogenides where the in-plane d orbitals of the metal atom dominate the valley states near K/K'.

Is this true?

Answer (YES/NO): NO